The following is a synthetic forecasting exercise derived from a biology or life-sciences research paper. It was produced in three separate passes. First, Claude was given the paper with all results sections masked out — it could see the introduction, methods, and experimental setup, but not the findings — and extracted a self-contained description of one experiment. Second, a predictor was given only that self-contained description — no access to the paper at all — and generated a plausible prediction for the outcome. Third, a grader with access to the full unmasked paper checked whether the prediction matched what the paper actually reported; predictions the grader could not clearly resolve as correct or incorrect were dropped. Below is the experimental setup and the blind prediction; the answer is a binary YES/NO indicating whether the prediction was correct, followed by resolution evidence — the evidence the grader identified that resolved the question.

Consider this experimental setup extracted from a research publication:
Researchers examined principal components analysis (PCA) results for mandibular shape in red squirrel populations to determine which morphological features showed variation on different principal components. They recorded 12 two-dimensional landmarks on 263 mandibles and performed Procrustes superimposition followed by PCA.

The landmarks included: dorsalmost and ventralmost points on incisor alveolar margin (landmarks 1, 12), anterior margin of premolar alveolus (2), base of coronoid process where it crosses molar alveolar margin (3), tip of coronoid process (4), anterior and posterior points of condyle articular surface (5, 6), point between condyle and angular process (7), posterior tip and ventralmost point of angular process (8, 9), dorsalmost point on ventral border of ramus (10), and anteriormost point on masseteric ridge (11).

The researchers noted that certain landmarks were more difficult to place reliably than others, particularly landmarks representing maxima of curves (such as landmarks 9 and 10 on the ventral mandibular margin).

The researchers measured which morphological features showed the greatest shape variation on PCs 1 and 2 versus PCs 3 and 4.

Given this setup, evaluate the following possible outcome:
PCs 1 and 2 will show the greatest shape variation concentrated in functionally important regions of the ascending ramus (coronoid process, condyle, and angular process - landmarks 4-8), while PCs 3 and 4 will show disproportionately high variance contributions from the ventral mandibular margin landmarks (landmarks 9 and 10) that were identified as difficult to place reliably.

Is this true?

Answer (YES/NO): NO